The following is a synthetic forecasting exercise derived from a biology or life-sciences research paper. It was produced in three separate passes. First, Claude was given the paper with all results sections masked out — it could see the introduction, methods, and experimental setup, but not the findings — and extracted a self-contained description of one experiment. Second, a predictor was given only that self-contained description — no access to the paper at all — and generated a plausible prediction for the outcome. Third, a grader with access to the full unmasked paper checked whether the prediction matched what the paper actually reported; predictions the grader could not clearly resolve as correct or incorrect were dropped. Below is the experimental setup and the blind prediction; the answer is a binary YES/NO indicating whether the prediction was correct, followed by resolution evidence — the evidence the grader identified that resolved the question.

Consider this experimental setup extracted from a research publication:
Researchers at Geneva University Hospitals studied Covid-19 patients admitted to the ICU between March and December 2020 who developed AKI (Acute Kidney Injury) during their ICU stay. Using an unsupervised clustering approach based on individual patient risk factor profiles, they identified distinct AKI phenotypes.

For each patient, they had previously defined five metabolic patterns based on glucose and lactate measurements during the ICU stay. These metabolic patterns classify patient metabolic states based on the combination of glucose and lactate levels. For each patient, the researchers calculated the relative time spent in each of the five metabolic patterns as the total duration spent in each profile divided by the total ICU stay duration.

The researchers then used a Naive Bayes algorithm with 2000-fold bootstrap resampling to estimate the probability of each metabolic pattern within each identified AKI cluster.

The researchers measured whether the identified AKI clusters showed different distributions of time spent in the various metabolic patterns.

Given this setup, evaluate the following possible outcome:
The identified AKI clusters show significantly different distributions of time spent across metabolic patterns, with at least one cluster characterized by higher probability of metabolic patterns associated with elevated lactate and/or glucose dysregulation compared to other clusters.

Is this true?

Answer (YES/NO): YES